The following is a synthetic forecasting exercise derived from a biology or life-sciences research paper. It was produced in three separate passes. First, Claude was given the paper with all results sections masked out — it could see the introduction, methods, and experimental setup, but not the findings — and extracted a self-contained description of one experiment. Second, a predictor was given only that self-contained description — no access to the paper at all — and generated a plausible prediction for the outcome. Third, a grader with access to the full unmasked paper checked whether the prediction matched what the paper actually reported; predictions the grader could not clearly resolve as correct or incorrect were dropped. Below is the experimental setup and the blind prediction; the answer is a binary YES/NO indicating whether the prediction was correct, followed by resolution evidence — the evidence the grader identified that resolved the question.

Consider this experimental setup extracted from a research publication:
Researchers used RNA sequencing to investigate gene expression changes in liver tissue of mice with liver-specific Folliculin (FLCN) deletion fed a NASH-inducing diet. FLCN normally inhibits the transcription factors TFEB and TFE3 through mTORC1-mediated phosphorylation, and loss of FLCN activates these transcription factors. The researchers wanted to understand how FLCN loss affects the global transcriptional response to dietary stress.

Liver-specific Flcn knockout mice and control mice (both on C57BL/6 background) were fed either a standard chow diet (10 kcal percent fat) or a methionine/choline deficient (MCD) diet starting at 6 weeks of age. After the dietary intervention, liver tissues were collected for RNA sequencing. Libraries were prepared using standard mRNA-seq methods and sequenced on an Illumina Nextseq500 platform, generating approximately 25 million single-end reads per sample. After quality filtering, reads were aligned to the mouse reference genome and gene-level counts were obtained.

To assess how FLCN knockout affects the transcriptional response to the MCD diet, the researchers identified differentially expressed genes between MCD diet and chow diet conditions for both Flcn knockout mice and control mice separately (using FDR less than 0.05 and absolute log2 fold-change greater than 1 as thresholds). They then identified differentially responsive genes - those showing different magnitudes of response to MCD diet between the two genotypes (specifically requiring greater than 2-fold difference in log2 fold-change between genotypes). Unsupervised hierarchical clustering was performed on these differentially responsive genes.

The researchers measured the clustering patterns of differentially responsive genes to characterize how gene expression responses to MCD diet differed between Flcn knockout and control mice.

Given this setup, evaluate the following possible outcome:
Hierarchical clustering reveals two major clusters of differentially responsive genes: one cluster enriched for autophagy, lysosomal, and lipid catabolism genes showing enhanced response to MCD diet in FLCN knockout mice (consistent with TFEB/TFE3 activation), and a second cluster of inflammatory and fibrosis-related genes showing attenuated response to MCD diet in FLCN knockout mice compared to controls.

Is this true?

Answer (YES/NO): NO